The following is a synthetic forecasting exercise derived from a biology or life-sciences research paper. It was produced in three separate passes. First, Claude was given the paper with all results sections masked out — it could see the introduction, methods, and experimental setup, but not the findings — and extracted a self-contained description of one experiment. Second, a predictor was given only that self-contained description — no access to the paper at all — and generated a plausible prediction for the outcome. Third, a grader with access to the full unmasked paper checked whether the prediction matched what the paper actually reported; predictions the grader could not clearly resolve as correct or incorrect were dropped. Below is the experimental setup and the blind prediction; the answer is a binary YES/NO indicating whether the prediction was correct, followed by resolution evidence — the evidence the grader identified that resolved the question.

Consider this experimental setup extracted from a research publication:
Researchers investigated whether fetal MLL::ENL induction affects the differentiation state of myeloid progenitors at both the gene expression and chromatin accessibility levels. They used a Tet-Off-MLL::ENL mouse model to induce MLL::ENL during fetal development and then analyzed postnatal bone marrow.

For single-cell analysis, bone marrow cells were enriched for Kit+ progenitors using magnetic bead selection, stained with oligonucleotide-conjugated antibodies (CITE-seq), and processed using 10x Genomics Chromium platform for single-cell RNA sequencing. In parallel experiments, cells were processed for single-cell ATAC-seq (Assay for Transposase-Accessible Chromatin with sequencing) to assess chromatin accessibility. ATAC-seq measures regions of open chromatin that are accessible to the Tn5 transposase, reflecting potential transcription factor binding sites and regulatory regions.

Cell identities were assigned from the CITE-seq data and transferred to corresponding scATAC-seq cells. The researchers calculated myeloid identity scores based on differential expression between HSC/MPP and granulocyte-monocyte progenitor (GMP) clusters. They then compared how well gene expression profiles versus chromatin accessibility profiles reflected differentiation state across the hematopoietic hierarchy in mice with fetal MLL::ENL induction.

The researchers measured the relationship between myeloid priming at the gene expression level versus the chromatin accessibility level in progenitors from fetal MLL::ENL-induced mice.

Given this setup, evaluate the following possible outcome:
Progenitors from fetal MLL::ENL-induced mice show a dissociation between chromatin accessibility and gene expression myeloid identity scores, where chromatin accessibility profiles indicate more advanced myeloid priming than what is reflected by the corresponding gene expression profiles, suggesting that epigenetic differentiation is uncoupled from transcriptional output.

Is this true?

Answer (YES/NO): NO